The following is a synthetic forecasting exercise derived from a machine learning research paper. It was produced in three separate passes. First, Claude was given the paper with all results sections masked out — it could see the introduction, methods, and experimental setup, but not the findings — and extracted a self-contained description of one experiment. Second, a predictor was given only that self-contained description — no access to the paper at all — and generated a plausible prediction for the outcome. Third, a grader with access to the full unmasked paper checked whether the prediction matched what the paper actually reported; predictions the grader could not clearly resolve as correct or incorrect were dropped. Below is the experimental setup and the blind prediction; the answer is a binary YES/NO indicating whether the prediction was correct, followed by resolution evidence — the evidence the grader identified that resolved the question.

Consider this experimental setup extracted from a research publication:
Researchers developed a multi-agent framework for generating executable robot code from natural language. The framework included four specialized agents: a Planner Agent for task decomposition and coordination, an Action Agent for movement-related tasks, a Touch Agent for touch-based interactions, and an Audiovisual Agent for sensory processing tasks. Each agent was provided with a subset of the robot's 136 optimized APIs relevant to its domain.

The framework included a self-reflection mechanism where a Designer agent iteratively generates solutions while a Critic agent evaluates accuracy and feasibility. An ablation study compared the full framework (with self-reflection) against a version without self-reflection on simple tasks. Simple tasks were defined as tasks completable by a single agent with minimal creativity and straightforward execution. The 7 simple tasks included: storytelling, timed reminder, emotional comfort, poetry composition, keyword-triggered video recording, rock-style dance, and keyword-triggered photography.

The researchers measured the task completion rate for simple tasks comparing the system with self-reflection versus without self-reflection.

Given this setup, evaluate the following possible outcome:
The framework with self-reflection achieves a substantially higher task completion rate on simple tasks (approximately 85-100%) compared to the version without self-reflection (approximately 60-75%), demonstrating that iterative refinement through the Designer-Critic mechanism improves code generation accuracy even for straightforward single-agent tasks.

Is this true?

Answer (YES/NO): NO